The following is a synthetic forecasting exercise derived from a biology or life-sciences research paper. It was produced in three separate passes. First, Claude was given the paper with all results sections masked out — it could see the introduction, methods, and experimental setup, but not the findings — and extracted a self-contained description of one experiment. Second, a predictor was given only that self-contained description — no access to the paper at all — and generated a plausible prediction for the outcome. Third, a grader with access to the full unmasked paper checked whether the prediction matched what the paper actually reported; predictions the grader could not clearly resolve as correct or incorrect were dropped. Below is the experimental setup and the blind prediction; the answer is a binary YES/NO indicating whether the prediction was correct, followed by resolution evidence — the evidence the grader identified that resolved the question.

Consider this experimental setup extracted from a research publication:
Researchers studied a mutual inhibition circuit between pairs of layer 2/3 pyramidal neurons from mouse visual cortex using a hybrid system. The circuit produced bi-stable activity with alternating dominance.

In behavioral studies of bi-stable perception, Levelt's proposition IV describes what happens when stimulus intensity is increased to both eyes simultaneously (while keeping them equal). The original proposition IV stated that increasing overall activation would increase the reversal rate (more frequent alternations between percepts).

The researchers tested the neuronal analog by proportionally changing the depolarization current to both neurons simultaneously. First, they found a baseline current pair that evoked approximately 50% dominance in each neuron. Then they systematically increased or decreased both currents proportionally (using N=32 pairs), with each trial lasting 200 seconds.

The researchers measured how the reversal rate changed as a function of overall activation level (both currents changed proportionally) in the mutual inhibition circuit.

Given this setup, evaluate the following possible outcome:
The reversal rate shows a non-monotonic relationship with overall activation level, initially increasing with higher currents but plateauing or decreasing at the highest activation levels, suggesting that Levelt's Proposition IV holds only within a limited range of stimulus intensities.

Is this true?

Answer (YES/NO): NO